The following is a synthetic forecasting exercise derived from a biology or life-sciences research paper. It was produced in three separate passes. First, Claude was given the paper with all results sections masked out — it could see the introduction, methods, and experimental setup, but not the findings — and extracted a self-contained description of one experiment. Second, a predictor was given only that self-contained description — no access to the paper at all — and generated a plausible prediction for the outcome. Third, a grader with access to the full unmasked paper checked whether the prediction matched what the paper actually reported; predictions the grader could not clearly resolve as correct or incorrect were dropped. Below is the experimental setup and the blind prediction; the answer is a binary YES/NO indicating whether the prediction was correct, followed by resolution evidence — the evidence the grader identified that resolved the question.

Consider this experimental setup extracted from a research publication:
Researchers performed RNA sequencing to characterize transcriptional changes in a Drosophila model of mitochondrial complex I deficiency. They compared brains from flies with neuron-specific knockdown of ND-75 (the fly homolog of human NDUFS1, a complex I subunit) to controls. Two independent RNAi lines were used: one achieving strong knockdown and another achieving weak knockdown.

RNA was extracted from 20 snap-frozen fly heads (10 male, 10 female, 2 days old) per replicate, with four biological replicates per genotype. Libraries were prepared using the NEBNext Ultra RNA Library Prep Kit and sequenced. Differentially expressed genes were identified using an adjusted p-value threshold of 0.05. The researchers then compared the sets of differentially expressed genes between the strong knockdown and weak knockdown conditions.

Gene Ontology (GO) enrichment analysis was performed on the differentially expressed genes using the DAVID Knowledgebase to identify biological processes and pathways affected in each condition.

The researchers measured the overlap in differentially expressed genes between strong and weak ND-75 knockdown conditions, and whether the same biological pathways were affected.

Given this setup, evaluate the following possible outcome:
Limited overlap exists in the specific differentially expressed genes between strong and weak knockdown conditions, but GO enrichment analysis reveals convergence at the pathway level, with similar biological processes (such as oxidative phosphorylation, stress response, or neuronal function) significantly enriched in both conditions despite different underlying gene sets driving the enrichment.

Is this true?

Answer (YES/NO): NO